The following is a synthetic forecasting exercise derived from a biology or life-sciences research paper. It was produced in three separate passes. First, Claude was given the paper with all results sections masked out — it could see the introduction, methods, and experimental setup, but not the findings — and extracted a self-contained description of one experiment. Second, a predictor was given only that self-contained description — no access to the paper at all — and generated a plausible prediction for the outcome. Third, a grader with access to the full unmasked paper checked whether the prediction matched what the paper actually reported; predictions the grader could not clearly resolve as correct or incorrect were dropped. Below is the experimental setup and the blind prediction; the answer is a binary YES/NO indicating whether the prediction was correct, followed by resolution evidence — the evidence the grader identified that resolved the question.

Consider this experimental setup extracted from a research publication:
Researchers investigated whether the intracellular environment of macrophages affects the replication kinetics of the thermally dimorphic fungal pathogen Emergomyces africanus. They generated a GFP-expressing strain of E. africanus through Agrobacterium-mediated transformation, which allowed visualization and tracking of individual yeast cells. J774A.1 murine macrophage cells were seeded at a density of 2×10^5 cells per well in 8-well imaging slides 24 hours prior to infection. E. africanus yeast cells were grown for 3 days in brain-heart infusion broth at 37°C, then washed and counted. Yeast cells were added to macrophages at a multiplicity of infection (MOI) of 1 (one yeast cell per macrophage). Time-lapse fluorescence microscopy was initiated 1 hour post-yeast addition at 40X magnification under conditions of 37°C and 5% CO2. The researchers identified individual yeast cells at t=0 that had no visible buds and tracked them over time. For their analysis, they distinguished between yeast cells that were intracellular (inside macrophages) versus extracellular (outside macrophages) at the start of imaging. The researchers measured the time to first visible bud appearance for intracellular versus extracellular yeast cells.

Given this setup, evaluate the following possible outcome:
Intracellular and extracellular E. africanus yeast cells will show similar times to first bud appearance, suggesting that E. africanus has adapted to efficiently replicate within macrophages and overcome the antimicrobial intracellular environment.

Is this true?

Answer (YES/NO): YES